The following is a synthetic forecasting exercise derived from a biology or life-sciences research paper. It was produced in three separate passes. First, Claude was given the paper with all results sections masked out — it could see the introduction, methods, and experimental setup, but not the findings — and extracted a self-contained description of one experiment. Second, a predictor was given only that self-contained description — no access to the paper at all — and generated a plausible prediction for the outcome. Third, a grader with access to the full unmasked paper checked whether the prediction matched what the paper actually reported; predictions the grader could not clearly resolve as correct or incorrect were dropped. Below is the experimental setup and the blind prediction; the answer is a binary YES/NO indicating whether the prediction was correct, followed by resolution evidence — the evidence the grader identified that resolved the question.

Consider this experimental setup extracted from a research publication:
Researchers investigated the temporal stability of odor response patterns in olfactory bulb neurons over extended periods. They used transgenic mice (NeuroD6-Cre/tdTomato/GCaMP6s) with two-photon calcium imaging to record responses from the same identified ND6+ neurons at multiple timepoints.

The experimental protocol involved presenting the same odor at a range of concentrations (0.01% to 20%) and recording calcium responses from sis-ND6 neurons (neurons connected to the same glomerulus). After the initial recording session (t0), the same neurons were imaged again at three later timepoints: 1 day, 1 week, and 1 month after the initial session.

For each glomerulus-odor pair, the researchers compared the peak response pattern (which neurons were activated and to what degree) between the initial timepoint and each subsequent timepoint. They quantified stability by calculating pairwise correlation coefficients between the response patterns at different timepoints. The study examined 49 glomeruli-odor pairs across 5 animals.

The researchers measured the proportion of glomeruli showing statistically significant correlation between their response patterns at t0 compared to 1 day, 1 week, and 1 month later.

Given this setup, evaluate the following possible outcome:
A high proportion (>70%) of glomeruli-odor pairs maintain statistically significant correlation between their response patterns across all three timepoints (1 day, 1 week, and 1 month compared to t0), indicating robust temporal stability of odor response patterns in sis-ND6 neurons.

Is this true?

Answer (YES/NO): NO